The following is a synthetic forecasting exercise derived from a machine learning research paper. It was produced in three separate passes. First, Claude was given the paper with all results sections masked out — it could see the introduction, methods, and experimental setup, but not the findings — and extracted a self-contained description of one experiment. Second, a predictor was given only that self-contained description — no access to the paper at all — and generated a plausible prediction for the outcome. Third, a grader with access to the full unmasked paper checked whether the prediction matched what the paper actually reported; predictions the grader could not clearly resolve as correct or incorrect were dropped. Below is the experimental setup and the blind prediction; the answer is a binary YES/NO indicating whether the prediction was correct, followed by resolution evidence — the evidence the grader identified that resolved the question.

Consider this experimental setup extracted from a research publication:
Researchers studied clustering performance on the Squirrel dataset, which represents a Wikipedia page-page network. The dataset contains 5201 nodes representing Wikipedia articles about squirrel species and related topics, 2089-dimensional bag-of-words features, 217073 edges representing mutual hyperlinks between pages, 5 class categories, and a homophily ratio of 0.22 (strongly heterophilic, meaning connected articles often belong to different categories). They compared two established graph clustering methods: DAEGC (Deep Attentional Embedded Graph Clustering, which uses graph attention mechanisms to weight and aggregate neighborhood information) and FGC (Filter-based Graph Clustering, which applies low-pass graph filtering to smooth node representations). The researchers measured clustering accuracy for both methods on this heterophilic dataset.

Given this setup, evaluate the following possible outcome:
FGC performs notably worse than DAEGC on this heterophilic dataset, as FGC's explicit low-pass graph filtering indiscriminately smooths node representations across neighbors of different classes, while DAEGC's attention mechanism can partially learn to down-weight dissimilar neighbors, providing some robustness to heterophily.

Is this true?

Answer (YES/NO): NO